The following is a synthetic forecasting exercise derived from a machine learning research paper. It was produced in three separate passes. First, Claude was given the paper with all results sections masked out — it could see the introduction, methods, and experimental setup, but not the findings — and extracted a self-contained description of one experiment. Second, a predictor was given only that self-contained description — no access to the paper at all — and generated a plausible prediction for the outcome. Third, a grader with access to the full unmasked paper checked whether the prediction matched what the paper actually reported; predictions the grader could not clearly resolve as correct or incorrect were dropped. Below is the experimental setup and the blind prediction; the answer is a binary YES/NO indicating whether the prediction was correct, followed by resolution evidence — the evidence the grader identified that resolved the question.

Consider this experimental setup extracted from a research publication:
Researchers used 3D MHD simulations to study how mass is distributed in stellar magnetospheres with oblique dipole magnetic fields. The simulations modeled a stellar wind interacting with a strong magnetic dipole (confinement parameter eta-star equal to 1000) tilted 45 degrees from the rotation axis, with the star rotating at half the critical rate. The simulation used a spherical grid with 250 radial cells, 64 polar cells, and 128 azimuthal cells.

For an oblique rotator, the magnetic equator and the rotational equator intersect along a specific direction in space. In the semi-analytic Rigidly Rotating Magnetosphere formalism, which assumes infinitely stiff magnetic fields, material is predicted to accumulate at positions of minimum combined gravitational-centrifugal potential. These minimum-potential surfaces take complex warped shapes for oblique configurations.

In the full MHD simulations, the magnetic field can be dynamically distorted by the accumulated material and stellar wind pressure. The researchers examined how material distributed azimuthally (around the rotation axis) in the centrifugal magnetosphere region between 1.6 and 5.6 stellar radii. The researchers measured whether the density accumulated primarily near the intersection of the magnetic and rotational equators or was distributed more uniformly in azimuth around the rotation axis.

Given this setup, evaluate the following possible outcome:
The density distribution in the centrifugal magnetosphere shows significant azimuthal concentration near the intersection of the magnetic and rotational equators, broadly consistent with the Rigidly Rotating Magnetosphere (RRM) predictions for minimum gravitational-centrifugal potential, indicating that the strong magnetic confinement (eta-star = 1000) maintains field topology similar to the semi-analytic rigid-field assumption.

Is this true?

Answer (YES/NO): NO